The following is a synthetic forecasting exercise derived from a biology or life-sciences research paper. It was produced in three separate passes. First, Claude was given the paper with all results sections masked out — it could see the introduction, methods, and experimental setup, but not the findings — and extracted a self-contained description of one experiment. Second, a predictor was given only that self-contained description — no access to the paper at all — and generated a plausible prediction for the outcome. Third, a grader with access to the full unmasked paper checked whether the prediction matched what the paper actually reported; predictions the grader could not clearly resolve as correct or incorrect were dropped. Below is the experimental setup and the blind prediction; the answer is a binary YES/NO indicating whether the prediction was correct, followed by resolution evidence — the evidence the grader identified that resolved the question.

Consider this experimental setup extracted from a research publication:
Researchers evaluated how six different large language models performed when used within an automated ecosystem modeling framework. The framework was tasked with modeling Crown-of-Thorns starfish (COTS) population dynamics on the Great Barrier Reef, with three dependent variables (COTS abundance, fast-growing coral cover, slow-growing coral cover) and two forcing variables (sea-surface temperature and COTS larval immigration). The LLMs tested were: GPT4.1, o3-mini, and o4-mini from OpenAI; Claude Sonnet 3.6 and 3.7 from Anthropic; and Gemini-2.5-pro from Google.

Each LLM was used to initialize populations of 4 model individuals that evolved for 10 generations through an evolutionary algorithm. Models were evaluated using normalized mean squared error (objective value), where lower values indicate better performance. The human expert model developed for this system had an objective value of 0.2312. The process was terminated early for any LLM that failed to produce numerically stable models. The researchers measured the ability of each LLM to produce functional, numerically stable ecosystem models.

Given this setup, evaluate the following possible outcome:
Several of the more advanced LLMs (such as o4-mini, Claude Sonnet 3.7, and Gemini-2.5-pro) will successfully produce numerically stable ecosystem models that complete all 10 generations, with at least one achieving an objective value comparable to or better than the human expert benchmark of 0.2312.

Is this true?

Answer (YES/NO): NO